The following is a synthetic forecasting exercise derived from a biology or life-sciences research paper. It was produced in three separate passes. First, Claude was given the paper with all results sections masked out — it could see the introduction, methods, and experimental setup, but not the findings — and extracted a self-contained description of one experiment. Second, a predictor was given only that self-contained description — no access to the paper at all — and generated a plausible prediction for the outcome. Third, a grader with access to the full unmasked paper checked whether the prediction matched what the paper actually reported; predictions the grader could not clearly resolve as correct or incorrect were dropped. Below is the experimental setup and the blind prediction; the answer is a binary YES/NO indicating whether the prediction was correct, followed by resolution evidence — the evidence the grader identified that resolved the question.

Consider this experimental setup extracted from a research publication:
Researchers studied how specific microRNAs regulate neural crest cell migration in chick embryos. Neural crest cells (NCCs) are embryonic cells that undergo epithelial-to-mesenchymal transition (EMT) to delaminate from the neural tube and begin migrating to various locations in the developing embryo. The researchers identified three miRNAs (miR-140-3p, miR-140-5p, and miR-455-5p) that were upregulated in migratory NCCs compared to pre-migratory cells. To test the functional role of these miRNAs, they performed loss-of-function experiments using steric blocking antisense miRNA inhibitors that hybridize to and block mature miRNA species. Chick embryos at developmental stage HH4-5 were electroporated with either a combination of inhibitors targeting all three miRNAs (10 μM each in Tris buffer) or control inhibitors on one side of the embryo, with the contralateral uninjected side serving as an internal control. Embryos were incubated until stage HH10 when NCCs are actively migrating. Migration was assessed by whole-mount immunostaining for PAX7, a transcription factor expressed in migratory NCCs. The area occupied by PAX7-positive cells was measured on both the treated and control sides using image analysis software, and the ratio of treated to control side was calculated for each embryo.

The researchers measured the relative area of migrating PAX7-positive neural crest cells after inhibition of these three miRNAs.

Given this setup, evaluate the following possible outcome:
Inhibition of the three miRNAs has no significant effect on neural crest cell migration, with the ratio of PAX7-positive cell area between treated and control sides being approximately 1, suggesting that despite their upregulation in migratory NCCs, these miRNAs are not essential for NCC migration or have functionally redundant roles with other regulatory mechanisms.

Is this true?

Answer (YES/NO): NO